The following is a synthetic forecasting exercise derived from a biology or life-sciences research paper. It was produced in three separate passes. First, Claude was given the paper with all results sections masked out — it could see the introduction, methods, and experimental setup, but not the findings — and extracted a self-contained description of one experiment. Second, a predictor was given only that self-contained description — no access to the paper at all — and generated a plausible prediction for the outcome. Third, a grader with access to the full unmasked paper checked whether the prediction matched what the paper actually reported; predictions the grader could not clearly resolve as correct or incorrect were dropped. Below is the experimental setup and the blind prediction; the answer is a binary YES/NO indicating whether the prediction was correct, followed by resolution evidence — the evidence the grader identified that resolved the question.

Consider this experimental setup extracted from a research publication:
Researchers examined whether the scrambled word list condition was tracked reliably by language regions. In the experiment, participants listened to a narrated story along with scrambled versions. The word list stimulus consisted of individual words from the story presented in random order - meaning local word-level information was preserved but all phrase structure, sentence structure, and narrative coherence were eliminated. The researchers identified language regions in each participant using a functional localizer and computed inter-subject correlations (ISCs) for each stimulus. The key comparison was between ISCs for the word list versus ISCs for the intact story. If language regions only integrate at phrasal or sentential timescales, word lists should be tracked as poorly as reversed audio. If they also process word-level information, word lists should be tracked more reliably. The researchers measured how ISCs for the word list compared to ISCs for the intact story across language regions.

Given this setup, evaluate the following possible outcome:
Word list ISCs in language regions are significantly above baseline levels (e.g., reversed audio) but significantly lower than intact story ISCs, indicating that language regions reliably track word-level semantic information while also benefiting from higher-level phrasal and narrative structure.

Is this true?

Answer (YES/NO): YES